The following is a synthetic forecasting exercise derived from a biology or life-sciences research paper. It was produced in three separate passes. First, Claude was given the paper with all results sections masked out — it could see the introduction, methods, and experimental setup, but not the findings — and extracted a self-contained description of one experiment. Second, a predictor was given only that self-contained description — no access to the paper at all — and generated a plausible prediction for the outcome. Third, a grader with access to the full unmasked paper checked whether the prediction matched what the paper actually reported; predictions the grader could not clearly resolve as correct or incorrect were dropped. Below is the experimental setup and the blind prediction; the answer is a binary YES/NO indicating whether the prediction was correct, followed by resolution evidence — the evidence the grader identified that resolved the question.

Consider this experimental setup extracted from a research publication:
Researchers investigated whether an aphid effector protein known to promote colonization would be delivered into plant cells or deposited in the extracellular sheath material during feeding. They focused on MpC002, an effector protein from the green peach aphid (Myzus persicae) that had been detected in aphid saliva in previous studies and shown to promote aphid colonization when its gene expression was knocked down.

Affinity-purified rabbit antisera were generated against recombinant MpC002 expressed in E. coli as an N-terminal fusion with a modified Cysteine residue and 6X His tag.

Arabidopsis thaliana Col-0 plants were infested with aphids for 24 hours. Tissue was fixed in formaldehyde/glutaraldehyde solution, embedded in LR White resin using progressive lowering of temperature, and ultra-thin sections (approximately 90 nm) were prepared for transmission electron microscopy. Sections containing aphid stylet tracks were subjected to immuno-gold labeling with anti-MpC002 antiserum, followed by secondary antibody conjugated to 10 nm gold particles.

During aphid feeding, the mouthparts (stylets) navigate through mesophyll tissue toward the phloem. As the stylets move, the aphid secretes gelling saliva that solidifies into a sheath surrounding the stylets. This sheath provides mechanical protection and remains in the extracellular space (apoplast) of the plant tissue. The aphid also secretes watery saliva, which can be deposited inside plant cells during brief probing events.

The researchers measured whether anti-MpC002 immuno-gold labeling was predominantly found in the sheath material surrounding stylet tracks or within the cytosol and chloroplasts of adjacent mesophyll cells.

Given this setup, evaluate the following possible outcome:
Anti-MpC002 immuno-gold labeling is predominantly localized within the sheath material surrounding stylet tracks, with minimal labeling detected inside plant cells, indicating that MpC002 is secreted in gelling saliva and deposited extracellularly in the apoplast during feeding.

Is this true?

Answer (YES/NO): YES